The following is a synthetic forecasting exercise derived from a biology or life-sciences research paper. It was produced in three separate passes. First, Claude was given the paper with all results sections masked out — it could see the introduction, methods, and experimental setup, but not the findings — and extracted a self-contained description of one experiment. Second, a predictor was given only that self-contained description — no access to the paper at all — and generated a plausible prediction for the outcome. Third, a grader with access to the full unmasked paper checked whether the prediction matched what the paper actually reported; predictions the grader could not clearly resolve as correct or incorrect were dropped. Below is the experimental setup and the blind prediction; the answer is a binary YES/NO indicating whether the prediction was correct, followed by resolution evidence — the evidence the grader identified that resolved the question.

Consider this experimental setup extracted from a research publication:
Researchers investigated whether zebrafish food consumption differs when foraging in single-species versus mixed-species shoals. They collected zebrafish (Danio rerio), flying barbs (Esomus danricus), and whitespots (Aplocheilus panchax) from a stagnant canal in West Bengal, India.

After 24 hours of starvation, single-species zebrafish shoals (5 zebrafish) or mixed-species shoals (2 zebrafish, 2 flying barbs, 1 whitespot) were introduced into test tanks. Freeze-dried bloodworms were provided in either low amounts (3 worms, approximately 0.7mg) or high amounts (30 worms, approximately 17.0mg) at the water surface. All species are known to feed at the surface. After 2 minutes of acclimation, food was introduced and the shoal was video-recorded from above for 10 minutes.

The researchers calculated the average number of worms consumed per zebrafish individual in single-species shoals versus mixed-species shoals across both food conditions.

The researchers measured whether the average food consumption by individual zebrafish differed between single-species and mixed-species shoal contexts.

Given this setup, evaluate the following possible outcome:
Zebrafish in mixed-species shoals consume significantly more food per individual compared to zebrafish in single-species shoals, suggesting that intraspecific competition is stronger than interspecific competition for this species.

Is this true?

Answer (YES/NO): NO